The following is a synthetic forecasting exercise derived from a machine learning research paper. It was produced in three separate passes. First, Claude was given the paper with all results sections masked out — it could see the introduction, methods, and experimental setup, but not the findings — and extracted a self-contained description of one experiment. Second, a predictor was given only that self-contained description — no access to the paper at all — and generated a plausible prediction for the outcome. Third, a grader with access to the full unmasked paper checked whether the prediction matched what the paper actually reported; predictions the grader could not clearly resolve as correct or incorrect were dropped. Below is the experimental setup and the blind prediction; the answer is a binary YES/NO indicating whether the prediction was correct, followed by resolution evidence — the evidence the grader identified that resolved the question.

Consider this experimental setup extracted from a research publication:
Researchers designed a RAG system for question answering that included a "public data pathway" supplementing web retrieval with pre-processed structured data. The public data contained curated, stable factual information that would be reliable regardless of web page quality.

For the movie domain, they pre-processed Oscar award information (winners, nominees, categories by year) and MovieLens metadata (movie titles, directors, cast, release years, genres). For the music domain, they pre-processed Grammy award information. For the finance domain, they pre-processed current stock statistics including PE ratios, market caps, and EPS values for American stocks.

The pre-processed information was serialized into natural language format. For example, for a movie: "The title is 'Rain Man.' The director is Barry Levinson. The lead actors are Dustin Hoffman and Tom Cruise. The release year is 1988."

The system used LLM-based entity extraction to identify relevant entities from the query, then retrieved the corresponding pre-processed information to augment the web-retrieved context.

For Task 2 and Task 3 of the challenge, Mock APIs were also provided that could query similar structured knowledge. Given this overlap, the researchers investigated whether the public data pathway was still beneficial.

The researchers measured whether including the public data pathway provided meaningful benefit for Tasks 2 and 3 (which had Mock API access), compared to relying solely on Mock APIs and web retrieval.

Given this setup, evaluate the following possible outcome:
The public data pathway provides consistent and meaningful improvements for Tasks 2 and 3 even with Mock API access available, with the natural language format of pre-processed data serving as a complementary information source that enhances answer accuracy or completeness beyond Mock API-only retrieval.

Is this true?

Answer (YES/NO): NO